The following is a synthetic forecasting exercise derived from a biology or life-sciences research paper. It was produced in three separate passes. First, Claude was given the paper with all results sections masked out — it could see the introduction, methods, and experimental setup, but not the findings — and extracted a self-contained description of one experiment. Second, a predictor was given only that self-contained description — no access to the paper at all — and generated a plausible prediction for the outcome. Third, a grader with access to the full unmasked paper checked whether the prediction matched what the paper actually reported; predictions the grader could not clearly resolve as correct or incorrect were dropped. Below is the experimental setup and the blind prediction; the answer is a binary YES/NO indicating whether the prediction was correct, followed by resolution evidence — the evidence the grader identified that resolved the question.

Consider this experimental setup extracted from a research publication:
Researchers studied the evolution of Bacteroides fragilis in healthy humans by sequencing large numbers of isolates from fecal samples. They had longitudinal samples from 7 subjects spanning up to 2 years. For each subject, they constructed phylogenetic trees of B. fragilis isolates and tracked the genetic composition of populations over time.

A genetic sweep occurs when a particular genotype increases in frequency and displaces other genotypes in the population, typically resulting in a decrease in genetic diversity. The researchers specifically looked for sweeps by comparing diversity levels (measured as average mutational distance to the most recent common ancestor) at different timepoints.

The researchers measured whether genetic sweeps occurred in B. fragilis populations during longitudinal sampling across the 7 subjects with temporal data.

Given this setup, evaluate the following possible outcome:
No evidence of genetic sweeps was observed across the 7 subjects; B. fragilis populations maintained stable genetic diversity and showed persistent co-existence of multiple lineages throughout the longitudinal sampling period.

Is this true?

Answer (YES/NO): NO